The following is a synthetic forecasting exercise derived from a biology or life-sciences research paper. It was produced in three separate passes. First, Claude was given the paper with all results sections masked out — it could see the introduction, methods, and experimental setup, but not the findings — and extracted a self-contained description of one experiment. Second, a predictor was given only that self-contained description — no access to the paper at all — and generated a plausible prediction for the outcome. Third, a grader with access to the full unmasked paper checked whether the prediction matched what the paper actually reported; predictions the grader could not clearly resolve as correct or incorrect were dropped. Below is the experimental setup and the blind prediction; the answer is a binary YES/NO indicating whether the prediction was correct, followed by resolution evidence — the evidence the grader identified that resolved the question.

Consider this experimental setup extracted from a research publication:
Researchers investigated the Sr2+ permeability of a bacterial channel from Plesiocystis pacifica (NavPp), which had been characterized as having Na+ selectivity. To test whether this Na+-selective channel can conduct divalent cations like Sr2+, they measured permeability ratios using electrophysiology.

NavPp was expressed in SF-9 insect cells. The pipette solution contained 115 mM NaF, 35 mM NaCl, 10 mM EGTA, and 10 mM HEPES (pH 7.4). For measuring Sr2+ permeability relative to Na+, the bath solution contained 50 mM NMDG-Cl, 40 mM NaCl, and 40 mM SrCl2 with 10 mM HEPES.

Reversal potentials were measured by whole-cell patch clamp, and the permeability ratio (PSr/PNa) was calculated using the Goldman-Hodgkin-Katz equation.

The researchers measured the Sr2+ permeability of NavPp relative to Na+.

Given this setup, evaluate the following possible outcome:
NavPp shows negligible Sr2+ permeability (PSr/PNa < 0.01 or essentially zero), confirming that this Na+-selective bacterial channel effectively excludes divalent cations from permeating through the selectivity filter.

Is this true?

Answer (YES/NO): NO